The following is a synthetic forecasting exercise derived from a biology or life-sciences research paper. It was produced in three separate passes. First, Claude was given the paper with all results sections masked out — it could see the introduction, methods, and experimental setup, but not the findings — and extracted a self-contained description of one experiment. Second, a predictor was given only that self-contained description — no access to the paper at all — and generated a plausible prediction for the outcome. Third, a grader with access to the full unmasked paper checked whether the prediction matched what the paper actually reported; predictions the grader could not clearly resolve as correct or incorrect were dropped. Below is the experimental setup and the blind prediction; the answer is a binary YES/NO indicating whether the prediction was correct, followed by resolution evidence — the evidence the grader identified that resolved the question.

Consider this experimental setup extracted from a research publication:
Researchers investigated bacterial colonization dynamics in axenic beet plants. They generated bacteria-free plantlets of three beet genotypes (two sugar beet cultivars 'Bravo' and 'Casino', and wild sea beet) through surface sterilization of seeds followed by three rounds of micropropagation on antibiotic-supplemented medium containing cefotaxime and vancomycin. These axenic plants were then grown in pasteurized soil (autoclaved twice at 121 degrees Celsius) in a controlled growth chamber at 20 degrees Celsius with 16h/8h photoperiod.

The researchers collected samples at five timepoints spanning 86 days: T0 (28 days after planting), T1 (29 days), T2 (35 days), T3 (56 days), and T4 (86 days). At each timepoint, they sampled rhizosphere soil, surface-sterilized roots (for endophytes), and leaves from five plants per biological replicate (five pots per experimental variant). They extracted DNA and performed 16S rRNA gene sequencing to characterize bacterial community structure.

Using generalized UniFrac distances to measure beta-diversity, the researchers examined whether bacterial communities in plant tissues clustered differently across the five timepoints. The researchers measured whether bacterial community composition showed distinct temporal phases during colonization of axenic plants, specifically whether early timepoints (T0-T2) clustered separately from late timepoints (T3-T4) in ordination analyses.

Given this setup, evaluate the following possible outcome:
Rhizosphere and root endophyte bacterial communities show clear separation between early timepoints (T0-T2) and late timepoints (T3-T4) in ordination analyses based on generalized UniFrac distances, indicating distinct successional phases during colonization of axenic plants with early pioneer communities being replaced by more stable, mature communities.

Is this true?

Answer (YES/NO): YES